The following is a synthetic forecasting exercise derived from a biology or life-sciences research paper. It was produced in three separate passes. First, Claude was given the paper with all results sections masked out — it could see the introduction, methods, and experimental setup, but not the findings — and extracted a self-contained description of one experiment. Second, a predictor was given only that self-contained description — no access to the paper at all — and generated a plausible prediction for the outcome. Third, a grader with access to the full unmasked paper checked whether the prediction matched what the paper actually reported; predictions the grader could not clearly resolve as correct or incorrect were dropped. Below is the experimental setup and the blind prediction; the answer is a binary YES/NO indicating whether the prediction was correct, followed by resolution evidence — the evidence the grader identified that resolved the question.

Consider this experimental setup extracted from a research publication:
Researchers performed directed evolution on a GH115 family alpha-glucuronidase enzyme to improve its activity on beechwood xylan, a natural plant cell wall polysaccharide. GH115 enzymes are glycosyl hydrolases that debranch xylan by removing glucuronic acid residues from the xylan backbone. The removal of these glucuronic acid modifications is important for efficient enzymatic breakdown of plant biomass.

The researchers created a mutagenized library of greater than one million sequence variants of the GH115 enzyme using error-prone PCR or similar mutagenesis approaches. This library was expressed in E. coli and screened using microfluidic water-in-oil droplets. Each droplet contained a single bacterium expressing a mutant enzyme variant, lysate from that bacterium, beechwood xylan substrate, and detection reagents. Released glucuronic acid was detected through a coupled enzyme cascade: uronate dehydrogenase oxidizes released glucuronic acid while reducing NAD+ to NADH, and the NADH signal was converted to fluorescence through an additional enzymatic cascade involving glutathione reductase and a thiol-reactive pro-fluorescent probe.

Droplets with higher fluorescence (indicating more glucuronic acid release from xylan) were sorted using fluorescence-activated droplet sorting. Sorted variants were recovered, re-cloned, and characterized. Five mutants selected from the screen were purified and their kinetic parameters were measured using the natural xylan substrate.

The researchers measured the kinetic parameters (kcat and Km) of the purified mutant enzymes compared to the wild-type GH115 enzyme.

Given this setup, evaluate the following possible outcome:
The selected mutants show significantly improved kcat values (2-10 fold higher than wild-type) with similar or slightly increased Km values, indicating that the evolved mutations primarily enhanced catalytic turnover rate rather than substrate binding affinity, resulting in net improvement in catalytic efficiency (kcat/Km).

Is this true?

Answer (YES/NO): NO